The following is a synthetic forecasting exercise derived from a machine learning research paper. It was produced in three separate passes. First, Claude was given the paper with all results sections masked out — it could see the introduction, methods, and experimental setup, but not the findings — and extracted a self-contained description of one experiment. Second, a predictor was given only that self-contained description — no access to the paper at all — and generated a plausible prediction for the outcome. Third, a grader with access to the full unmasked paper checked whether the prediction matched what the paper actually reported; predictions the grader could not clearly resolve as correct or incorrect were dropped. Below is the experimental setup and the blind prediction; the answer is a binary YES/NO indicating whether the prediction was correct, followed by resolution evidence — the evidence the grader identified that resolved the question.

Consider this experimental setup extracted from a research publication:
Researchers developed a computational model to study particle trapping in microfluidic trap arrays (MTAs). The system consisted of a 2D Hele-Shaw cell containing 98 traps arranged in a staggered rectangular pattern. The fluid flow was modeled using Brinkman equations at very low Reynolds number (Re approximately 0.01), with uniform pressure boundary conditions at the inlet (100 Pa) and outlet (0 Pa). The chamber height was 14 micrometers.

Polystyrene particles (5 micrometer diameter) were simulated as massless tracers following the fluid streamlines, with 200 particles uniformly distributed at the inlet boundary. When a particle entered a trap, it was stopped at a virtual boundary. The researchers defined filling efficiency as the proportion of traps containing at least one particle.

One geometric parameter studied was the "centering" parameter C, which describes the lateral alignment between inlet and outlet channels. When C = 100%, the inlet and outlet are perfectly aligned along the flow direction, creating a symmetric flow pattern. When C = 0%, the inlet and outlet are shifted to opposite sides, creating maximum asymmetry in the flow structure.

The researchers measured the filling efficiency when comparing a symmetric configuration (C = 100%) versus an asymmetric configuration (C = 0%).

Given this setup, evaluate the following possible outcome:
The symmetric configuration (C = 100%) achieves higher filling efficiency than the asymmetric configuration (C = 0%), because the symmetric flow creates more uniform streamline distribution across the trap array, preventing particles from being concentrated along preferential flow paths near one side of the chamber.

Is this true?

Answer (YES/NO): NO